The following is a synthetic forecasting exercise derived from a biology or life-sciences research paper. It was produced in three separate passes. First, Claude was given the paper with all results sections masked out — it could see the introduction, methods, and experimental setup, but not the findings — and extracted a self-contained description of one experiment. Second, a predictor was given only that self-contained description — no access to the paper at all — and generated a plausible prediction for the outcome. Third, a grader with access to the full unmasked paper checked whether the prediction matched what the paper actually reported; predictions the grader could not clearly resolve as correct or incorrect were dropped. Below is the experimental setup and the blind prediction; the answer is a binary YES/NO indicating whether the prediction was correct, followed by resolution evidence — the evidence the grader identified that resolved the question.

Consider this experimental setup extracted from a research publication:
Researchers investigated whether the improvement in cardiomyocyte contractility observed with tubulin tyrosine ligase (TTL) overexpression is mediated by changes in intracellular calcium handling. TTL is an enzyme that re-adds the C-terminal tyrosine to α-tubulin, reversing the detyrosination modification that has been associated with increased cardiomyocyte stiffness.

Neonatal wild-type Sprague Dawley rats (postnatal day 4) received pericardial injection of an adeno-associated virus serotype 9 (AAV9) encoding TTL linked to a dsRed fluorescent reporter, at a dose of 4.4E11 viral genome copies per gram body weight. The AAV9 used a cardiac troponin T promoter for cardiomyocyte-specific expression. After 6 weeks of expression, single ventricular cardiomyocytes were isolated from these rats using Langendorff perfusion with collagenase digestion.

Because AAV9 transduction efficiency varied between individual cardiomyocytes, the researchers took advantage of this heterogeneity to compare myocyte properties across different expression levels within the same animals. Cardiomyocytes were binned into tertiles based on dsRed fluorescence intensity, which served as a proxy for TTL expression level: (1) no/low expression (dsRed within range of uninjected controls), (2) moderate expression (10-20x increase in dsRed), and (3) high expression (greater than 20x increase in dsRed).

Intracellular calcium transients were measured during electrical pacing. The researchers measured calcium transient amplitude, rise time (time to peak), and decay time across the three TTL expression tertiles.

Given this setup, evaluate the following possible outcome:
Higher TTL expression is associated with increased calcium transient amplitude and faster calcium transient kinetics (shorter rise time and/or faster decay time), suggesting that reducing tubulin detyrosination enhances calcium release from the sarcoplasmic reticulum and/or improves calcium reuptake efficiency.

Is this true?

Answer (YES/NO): NO